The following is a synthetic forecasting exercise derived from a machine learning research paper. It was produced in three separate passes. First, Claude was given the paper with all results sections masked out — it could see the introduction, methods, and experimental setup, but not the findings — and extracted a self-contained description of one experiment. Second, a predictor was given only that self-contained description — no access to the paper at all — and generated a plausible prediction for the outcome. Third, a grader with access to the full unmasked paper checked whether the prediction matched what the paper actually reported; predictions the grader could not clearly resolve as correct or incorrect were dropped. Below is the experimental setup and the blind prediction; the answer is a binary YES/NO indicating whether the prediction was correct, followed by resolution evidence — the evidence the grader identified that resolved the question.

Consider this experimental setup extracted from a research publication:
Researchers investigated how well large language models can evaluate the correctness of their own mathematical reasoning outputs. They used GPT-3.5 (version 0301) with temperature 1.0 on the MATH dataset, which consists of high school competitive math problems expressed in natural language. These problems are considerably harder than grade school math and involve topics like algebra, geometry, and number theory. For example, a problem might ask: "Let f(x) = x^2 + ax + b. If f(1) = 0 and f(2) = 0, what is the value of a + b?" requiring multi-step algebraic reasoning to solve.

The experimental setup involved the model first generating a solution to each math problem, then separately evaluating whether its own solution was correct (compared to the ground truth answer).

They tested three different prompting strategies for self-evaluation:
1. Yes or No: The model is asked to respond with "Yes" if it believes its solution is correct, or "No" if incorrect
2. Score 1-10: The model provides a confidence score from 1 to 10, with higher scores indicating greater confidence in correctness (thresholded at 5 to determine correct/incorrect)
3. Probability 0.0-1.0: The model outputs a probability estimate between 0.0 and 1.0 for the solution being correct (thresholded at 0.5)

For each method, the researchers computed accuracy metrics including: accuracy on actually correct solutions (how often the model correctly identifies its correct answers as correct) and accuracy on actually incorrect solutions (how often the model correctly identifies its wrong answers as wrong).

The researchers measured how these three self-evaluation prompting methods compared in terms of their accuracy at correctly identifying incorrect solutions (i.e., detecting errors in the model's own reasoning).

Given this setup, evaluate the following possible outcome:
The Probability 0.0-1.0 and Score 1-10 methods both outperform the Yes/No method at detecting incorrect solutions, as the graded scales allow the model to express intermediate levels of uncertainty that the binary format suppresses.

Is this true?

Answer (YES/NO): NO